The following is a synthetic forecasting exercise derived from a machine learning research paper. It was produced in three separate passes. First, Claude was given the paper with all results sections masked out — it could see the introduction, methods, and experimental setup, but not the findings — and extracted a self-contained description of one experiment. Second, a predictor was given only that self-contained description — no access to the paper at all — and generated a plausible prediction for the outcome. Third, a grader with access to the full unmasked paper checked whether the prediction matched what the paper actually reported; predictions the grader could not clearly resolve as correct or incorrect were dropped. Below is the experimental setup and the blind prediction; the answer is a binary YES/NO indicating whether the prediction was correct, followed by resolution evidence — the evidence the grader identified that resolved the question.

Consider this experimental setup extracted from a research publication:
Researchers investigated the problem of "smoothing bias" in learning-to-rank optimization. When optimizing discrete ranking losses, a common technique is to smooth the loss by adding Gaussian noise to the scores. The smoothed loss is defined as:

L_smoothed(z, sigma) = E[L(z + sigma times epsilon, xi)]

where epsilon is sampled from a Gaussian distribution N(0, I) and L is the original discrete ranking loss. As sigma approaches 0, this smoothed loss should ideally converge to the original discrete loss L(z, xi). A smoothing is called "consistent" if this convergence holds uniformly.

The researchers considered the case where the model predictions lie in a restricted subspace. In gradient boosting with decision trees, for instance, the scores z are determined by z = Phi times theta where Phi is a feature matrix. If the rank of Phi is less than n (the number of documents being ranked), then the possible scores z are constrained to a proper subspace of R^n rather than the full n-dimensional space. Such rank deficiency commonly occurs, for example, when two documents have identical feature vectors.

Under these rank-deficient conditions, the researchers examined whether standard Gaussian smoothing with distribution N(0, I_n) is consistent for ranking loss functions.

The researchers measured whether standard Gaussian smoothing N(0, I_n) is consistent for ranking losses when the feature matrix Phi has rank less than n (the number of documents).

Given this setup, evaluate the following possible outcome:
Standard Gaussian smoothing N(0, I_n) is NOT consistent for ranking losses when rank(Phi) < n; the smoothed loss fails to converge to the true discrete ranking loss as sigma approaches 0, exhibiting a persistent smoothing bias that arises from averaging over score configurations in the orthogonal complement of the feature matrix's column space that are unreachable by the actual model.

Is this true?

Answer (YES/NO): YES